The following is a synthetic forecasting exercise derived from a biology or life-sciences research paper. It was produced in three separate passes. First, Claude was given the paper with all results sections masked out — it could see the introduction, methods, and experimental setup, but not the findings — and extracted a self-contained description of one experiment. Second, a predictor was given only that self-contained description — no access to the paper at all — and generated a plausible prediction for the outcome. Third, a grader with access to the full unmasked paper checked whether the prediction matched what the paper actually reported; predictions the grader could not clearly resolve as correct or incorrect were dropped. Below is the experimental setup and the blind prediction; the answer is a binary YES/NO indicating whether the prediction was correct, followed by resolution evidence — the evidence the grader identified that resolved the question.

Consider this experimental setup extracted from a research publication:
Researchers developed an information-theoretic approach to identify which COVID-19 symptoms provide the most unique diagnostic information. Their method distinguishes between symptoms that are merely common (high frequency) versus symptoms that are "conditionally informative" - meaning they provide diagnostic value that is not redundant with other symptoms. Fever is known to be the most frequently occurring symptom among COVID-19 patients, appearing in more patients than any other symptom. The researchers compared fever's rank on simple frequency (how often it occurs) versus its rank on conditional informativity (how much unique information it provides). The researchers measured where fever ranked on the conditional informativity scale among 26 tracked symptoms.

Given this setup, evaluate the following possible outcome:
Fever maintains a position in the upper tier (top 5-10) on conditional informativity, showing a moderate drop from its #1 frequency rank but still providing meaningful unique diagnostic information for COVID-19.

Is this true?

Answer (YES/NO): YES